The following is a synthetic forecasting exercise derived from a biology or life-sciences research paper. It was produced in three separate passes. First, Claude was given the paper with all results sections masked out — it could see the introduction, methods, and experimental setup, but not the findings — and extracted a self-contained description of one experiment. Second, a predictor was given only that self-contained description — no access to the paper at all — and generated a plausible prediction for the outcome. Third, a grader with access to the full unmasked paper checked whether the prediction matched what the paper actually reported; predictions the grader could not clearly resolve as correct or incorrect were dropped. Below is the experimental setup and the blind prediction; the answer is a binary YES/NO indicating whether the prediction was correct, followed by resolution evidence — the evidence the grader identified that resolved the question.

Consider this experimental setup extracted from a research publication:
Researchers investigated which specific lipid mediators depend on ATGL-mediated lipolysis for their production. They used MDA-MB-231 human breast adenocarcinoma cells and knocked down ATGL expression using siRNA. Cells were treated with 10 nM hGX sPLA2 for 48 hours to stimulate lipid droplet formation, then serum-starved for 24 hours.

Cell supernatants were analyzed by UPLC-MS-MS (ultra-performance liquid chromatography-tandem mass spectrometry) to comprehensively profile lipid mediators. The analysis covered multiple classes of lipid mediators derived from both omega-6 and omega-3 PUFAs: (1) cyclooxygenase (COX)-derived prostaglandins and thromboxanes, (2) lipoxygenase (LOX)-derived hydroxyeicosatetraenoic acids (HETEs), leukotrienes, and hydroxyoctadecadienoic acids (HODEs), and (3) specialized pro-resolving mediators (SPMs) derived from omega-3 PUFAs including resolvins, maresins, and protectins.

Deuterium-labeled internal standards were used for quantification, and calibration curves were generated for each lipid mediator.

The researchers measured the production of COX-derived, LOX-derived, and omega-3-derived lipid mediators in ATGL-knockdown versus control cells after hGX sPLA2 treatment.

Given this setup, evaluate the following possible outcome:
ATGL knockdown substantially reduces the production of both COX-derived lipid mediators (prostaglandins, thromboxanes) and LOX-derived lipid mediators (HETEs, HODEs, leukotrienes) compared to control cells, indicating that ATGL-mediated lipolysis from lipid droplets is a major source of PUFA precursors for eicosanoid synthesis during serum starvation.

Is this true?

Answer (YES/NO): YES